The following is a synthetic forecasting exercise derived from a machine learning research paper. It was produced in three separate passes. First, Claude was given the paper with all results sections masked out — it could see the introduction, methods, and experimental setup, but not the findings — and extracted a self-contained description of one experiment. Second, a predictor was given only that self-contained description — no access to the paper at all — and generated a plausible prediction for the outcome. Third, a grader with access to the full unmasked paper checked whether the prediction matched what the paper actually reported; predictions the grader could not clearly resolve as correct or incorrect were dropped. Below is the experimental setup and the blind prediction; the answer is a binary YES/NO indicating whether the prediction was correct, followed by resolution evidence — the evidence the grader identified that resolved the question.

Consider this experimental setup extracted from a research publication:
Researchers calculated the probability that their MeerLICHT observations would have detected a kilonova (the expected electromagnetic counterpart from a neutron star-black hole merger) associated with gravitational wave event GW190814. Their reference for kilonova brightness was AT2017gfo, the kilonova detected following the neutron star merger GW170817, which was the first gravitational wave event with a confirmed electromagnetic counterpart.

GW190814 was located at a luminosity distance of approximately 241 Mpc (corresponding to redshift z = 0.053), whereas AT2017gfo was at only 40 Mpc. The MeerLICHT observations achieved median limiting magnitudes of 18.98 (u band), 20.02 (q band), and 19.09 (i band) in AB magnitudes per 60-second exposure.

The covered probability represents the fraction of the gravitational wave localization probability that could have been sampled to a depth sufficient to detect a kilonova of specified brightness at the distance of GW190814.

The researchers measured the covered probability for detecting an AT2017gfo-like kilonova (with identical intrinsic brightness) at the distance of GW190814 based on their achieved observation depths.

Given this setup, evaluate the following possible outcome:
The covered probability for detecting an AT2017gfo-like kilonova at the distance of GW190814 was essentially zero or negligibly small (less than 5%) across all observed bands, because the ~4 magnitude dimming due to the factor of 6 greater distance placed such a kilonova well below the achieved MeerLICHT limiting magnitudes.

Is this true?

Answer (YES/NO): YES